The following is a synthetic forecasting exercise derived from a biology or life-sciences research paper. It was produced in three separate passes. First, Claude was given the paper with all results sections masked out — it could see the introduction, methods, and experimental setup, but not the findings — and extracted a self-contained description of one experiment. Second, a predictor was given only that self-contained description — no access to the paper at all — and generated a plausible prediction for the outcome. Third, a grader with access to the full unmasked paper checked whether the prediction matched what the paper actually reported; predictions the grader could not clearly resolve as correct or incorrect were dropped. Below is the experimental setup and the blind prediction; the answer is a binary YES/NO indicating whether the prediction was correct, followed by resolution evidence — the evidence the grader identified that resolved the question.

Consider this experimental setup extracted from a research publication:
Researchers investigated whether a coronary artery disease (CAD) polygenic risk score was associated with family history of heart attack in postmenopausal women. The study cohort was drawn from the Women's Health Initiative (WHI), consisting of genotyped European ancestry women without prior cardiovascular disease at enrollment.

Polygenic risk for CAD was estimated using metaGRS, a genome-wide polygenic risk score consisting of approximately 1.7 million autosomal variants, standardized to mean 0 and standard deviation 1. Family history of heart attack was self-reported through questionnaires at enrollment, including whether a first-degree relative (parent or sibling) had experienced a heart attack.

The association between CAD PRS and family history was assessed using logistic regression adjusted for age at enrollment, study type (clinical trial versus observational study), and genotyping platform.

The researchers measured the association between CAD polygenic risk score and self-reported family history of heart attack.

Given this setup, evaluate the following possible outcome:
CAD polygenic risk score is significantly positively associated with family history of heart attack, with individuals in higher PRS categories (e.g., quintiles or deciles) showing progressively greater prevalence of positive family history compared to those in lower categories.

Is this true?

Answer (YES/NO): NO